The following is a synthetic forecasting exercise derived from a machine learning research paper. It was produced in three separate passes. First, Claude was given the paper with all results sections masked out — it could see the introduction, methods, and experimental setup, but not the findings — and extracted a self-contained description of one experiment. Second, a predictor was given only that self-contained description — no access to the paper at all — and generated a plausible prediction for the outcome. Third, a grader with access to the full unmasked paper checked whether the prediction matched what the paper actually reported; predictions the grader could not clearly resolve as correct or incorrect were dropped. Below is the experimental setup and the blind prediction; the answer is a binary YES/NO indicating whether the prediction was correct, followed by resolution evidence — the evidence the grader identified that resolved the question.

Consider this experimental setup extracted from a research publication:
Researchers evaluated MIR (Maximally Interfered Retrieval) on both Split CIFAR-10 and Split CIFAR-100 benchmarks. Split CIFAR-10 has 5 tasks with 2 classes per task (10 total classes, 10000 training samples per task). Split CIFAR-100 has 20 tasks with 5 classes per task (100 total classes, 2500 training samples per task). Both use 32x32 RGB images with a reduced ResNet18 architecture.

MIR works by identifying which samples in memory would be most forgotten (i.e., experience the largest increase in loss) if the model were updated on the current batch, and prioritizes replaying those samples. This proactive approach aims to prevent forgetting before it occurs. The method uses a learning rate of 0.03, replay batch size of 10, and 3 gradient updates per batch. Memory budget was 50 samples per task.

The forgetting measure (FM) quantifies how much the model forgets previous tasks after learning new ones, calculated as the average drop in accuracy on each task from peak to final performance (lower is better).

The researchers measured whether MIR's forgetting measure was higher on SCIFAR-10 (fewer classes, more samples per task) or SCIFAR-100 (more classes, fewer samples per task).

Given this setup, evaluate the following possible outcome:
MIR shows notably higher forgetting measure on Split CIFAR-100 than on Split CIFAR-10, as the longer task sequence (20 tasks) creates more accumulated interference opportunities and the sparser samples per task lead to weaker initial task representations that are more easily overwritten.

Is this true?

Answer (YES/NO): NO